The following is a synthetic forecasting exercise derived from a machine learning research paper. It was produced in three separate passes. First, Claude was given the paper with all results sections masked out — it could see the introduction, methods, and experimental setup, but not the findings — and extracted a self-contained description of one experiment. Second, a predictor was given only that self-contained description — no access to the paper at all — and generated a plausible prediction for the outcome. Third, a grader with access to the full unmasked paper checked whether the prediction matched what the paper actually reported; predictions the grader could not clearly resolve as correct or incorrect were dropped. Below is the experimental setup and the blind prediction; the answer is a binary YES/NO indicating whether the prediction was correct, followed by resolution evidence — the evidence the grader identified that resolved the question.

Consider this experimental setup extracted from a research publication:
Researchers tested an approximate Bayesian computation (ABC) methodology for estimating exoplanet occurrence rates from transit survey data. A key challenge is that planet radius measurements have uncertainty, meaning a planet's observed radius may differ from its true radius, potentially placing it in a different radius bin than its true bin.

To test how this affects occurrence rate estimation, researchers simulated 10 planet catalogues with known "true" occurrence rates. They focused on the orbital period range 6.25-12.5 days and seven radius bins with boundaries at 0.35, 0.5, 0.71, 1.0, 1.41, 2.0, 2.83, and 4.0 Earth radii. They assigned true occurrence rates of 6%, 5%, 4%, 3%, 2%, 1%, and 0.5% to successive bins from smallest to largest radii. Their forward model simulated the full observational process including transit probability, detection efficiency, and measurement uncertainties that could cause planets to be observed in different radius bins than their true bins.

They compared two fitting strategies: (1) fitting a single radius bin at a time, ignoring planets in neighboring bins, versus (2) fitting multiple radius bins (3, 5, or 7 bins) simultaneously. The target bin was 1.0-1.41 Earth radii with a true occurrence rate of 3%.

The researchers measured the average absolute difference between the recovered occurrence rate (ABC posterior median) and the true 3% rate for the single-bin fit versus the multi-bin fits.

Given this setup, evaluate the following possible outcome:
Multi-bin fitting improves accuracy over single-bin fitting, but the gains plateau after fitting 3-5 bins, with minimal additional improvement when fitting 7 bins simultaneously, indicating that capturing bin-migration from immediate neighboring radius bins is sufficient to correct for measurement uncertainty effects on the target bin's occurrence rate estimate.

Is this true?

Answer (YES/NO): YES